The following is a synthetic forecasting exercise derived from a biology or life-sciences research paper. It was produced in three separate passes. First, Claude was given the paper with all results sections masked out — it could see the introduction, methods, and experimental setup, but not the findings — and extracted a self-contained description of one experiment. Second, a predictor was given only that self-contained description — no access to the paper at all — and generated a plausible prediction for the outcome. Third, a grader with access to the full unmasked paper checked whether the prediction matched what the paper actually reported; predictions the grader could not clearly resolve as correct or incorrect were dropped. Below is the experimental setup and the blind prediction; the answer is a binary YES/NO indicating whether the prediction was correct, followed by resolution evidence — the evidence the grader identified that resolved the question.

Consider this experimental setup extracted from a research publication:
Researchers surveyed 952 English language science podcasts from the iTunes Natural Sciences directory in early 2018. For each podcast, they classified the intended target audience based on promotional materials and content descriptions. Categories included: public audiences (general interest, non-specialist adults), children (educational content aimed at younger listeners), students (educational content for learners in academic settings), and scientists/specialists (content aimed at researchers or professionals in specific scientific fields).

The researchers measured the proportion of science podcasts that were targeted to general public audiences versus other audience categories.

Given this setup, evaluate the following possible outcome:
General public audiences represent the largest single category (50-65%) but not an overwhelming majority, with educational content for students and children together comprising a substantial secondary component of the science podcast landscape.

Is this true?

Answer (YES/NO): NO